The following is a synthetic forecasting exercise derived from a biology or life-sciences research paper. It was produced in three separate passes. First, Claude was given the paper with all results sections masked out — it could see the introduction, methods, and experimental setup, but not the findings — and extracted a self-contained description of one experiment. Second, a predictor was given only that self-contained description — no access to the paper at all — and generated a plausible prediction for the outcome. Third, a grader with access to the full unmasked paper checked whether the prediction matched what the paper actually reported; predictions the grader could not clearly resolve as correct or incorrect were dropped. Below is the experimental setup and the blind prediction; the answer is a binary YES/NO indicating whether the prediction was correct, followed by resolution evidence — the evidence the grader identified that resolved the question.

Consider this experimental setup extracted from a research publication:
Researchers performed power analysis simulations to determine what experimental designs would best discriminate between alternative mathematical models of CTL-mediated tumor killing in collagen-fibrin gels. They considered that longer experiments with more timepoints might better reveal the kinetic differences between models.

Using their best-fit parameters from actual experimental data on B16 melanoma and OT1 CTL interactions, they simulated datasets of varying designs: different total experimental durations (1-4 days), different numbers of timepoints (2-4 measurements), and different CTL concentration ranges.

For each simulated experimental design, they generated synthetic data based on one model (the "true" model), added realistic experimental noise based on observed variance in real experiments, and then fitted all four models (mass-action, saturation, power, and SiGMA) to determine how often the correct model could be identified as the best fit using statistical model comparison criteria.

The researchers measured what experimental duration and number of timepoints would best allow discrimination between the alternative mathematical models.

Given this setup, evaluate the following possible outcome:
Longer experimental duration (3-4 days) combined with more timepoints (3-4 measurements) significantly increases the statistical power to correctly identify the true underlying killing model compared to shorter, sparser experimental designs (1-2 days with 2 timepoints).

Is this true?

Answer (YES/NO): YES